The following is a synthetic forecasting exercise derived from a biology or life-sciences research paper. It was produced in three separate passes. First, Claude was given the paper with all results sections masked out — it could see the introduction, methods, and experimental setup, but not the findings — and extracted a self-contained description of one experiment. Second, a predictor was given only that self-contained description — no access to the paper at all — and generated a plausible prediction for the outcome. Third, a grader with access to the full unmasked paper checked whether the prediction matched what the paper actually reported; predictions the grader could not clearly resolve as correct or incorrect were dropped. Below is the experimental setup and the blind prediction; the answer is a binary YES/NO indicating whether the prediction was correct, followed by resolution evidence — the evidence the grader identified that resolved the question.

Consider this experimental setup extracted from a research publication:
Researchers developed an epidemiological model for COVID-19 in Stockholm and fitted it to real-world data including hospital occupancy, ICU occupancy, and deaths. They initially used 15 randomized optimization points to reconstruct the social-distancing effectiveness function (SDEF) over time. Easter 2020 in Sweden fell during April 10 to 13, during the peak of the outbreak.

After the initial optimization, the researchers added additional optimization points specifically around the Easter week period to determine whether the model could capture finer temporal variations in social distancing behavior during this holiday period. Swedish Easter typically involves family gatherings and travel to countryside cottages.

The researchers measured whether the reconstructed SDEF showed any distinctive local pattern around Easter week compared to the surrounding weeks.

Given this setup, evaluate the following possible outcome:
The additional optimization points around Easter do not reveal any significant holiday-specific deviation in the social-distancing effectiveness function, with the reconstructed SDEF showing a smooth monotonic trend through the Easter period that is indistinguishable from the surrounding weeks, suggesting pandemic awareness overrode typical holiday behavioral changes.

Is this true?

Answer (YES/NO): NO